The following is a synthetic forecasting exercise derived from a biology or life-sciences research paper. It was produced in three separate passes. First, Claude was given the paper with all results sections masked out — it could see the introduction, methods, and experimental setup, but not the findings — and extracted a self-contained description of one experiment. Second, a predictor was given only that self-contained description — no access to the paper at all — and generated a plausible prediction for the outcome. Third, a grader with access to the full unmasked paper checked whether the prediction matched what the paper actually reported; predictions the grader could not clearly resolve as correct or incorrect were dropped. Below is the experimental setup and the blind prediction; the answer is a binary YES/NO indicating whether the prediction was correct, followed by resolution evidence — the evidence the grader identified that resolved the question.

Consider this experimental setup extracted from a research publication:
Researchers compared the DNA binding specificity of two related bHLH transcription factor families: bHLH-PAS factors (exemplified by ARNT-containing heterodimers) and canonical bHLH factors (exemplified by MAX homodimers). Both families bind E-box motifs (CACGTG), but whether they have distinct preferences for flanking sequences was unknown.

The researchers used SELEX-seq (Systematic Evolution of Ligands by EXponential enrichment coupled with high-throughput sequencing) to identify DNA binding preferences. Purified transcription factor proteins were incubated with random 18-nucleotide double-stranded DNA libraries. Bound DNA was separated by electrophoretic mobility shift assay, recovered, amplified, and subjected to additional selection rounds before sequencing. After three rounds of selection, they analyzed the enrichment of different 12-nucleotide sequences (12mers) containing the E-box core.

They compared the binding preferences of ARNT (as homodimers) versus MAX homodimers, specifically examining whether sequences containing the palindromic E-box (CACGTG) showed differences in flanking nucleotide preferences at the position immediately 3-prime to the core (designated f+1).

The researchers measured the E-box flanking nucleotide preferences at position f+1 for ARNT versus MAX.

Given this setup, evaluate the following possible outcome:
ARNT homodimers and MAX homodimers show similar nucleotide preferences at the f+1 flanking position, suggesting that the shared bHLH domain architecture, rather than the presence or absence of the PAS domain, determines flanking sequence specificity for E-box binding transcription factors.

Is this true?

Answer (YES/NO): NO